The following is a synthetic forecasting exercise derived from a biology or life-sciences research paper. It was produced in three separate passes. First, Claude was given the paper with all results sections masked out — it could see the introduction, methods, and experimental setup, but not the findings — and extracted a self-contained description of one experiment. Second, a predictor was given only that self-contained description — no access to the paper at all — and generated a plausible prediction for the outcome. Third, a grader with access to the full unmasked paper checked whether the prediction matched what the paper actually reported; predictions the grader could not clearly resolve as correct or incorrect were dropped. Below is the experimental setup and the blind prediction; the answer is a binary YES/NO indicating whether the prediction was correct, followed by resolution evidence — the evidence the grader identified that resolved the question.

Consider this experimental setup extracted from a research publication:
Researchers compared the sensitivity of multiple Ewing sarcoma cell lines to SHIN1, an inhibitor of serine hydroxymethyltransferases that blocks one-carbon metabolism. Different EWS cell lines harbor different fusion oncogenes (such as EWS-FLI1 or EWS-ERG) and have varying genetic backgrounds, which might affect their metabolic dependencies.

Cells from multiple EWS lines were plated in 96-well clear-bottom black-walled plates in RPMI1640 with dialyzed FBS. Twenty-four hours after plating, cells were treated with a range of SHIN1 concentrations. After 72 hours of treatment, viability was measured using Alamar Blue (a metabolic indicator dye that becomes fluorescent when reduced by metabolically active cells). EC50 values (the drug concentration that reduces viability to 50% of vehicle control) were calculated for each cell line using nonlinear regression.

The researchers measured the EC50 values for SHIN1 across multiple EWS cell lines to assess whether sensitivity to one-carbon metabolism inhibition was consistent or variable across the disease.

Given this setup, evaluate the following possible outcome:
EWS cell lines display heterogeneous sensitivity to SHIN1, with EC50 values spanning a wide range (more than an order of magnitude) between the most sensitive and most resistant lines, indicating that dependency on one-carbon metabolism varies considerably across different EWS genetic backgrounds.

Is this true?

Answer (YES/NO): NO